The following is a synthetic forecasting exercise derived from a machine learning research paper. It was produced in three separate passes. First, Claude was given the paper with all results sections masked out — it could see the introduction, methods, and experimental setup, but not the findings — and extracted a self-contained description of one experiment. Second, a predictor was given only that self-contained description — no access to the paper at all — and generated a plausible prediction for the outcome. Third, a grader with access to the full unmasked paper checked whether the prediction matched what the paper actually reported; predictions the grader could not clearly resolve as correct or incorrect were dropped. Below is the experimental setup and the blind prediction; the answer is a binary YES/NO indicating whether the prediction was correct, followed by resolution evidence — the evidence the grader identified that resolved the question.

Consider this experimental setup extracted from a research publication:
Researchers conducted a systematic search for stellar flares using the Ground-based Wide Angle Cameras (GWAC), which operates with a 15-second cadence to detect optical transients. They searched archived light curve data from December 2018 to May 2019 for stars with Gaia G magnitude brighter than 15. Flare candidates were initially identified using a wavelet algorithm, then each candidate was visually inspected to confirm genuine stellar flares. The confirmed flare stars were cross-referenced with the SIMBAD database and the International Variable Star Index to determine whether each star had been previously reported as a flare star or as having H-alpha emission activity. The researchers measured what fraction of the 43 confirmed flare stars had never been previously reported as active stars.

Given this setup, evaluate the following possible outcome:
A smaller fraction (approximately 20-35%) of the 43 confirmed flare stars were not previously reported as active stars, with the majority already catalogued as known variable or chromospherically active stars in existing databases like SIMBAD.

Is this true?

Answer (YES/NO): NO